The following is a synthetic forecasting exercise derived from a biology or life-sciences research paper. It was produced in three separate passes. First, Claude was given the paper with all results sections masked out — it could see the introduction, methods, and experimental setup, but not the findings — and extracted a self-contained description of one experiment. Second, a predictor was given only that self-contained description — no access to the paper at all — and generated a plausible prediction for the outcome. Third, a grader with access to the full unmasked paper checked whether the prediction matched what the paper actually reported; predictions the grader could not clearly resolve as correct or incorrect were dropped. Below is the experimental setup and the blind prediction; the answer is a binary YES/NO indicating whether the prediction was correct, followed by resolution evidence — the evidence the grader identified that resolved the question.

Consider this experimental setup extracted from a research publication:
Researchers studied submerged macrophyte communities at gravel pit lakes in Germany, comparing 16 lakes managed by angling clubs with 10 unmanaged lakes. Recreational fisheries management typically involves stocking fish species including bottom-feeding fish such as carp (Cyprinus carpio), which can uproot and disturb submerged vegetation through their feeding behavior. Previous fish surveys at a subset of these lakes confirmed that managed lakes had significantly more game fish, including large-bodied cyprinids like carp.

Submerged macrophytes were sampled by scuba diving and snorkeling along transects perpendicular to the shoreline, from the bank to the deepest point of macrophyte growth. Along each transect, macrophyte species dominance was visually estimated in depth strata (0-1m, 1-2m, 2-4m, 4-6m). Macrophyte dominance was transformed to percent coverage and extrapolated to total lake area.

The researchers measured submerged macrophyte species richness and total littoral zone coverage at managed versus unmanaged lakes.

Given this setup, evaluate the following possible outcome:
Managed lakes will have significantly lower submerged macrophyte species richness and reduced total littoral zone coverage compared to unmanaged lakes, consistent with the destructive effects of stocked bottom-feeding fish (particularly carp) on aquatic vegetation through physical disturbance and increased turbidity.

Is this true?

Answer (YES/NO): NO